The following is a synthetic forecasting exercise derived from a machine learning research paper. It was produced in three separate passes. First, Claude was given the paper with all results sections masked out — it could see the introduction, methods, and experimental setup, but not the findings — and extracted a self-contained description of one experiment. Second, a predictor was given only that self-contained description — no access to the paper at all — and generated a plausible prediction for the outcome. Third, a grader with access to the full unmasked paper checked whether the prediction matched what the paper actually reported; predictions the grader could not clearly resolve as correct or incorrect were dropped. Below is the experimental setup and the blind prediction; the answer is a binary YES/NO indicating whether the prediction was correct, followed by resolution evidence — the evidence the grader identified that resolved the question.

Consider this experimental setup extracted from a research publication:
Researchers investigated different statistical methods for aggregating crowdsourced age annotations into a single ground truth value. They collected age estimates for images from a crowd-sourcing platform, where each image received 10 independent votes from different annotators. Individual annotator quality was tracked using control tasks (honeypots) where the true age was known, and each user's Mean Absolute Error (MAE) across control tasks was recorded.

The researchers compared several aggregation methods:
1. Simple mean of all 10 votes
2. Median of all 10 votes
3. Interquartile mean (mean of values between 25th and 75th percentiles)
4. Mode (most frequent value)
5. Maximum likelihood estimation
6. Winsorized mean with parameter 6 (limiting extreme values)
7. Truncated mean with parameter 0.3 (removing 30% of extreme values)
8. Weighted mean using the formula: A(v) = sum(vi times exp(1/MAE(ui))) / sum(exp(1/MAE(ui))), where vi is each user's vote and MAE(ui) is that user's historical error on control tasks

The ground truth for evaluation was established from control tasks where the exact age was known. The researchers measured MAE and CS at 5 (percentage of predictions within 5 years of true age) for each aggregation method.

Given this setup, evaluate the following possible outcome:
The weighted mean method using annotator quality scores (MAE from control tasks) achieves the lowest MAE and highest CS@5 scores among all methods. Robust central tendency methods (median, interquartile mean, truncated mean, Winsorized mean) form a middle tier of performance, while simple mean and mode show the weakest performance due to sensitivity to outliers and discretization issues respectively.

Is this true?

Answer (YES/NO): NO